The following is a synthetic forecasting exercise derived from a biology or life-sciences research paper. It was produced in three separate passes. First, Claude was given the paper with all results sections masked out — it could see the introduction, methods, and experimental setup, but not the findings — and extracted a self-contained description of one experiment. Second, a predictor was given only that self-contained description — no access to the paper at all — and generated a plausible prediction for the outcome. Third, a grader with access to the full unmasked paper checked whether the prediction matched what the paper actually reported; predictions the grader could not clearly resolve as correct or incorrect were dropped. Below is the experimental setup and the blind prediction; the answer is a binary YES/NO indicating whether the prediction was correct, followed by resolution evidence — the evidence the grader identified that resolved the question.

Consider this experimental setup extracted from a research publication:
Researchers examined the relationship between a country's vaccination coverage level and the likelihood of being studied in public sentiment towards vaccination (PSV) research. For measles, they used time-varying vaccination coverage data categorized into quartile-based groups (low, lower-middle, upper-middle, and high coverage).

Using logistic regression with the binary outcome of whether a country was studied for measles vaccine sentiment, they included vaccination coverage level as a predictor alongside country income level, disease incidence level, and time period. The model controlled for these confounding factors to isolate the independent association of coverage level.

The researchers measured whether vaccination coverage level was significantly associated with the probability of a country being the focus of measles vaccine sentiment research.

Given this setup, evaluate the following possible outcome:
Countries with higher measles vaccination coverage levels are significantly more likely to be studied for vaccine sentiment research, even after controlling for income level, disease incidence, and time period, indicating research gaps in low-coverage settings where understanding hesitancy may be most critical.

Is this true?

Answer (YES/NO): NO